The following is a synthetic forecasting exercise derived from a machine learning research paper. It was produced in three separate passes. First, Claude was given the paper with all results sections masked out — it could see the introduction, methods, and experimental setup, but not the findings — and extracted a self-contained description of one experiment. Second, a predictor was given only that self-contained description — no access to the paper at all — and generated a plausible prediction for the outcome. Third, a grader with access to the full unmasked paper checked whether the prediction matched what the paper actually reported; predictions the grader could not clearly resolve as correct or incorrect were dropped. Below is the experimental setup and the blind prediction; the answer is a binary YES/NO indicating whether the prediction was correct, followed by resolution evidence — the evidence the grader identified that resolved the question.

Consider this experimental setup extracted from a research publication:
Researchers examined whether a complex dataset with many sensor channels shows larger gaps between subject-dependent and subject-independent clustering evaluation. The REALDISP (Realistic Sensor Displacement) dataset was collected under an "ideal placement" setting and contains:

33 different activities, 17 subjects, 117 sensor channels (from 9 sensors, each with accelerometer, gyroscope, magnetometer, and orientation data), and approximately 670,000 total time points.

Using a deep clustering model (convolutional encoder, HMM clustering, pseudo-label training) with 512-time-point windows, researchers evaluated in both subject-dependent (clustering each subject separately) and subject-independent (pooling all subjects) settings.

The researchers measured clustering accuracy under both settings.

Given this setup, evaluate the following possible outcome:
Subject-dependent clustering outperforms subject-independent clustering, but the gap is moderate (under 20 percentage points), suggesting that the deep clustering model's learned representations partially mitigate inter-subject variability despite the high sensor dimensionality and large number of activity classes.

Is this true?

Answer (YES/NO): NO